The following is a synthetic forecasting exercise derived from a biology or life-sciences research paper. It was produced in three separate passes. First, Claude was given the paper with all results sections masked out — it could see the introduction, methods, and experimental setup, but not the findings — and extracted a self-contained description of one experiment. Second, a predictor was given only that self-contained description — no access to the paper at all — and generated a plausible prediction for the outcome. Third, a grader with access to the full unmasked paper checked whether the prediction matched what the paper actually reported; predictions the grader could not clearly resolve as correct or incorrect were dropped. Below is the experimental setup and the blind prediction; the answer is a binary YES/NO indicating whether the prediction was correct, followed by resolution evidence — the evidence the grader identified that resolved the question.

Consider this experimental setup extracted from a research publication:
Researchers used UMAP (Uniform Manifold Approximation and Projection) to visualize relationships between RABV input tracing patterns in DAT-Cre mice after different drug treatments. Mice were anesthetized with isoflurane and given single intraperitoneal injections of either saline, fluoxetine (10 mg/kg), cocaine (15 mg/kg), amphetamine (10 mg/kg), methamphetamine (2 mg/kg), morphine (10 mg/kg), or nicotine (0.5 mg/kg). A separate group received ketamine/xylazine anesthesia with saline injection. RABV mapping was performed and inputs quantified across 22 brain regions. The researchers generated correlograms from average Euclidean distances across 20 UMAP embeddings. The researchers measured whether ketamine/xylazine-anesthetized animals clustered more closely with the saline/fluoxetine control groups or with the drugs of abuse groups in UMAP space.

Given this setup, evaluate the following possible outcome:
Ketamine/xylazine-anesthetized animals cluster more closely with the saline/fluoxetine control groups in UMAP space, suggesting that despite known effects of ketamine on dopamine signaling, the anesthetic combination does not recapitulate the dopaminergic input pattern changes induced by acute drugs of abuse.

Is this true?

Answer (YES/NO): NO